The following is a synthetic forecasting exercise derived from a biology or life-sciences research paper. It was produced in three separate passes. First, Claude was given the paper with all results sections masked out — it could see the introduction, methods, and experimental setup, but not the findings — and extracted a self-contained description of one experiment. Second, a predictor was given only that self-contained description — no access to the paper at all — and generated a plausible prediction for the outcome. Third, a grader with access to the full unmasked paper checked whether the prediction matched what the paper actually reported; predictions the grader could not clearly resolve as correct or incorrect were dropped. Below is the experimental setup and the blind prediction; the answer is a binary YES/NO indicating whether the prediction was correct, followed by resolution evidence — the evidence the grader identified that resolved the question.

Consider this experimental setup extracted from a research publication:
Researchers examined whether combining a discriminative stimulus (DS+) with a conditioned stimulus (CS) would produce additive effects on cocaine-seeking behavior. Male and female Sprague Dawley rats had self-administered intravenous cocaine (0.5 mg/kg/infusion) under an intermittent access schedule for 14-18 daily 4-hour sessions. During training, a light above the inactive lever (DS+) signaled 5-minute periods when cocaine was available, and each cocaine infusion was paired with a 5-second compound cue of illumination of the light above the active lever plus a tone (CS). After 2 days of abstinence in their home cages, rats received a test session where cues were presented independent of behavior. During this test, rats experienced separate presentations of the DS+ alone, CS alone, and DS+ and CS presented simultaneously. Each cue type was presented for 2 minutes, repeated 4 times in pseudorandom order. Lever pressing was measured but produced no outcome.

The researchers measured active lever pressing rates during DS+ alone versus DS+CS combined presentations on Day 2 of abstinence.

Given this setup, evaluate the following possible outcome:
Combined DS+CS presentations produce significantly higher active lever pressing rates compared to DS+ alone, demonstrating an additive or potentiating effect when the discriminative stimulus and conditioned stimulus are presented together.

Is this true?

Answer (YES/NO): NO